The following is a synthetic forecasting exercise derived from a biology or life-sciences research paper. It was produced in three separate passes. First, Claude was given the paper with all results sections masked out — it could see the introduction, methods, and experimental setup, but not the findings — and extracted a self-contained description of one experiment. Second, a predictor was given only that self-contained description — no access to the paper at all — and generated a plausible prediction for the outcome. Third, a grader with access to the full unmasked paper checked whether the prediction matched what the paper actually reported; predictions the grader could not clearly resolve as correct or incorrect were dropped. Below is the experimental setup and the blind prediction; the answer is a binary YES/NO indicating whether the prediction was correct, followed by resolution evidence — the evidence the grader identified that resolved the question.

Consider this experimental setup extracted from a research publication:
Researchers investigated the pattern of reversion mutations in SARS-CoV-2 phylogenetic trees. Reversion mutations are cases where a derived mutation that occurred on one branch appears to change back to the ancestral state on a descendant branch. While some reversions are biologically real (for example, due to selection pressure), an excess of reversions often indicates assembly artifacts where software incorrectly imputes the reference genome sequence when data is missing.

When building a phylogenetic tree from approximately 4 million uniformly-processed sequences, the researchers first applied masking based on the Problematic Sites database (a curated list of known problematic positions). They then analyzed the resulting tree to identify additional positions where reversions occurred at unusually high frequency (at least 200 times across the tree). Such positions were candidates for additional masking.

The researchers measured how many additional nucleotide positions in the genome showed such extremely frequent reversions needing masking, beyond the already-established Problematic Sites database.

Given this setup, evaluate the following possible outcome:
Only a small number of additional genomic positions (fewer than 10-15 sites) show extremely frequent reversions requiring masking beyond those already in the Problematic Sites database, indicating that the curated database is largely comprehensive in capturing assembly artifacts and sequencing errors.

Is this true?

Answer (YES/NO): NO